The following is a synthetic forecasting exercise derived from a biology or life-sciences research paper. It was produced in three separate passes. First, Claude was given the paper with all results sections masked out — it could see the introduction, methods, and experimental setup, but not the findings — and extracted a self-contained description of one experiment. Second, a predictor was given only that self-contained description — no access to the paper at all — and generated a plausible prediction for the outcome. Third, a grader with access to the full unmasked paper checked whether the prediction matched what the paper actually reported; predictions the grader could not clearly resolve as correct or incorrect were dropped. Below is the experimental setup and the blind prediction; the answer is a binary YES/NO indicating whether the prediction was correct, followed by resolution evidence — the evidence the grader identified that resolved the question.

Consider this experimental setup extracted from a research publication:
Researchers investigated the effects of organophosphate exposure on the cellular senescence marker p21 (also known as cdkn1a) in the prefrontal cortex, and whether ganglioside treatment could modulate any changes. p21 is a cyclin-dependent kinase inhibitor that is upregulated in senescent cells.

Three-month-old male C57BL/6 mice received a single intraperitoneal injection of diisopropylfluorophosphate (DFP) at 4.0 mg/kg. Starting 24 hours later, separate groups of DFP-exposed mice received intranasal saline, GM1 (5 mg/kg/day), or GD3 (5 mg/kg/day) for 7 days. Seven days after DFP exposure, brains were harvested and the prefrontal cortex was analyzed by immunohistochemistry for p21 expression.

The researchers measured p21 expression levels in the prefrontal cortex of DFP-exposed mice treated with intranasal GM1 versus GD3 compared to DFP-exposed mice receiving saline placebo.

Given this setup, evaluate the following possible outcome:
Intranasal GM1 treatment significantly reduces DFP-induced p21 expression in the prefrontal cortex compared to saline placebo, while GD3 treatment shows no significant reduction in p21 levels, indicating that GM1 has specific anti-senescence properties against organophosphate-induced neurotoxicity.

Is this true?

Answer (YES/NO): NO